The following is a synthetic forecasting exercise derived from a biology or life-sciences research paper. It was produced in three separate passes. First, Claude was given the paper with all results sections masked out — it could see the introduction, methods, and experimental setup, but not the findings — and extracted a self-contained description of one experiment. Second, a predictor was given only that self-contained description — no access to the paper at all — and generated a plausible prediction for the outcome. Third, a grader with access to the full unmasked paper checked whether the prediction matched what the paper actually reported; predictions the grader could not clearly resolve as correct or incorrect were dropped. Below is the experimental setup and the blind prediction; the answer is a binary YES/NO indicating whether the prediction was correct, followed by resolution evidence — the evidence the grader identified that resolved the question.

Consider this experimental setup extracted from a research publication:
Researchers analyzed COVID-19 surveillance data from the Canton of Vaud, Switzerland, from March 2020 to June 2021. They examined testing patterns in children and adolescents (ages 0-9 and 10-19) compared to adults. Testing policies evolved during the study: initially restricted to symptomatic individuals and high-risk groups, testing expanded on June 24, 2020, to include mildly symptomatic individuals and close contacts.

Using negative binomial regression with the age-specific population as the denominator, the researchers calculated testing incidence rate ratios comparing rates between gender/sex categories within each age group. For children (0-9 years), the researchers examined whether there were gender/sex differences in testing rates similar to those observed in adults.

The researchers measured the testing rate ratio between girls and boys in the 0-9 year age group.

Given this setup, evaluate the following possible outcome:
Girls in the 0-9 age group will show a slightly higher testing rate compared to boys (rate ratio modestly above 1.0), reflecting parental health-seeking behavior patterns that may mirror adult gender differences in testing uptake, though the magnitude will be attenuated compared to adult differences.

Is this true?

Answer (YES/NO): NO